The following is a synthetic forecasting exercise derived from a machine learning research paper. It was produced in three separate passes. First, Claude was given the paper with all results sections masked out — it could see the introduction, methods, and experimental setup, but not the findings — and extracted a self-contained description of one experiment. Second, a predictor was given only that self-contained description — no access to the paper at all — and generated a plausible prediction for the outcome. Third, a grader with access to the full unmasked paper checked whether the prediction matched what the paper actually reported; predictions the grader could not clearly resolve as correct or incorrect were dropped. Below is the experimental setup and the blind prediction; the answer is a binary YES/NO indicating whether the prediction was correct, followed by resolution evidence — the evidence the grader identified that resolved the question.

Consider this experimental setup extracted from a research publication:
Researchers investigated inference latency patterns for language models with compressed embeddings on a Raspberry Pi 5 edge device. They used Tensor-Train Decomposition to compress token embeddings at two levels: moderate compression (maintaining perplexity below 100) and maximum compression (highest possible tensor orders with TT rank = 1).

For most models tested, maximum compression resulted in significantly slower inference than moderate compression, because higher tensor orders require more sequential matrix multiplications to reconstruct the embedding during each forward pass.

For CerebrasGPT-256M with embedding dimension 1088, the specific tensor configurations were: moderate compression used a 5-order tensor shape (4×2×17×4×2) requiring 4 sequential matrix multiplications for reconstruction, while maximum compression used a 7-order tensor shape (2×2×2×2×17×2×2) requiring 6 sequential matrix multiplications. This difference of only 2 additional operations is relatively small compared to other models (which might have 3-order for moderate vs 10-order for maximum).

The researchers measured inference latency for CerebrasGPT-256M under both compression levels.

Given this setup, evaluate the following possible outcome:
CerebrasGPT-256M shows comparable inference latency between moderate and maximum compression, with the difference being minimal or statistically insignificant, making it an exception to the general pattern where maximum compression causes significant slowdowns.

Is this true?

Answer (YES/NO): YES